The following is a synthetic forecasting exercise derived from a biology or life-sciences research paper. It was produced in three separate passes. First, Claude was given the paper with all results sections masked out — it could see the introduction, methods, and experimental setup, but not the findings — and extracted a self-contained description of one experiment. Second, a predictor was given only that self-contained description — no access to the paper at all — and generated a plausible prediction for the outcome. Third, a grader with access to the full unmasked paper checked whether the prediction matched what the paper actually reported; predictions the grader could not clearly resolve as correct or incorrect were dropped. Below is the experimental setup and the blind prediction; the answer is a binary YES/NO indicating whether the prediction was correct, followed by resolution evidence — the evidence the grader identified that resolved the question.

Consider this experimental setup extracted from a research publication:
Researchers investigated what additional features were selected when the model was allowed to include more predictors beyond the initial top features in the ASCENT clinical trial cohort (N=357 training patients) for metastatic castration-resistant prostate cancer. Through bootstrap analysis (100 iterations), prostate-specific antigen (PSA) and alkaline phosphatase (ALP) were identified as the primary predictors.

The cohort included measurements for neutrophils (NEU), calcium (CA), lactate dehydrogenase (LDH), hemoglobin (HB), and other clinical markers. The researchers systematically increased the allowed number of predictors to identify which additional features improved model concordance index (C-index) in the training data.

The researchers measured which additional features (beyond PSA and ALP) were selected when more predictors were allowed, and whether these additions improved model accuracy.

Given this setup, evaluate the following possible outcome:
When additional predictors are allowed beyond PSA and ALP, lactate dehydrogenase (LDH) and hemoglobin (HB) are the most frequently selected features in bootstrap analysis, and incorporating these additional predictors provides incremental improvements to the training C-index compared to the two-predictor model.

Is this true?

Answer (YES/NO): NO